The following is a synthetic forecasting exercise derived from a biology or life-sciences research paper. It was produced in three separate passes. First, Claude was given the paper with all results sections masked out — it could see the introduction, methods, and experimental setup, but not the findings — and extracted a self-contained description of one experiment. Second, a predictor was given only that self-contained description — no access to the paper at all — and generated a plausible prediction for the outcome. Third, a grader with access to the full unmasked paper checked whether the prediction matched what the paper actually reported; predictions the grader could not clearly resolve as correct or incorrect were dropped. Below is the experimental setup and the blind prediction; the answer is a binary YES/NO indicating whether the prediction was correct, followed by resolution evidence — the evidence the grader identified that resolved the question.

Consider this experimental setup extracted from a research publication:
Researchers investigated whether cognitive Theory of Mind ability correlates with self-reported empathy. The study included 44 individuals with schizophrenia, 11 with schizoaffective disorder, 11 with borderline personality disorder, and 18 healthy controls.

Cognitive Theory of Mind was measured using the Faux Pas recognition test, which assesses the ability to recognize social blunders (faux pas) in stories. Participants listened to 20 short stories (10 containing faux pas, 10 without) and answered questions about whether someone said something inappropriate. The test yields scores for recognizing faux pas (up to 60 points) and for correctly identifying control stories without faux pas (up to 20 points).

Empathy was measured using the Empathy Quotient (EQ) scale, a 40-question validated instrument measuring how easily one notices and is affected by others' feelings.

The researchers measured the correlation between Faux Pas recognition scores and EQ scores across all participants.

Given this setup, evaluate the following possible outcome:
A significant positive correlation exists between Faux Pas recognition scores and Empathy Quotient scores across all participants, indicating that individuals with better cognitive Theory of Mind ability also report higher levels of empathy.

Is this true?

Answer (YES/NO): YES